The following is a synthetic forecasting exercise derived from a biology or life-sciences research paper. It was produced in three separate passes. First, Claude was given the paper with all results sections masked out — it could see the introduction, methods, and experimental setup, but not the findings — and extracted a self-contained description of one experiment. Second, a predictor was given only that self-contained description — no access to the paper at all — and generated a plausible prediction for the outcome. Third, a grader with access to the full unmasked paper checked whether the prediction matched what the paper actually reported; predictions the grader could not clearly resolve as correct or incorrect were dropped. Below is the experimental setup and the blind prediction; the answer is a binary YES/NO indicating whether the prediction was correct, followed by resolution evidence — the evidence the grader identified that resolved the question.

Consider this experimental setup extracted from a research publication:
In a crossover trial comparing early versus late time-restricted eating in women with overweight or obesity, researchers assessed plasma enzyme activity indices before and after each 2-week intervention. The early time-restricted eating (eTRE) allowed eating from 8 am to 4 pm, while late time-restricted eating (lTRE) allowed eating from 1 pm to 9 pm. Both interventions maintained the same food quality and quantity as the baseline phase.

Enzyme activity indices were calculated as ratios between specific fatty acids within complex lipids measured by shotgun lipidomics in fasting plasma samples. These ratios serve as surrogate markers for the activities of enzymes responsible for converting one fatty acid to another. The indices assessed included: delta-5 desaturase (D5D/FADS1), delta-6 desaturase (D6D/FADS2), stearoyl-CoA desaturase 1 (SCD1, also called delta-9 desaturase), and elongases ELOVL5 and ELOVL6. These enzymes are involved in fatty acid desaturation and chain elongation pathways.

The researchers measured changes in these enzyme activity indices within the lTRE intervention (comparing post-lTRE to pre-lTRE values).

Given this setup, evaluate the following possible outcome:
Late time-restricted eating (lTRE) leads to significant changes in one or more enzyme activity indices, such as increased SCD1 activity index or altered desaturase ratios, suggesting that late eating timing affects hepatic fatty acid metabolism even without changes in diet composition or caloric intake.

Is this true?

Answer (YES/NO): YES